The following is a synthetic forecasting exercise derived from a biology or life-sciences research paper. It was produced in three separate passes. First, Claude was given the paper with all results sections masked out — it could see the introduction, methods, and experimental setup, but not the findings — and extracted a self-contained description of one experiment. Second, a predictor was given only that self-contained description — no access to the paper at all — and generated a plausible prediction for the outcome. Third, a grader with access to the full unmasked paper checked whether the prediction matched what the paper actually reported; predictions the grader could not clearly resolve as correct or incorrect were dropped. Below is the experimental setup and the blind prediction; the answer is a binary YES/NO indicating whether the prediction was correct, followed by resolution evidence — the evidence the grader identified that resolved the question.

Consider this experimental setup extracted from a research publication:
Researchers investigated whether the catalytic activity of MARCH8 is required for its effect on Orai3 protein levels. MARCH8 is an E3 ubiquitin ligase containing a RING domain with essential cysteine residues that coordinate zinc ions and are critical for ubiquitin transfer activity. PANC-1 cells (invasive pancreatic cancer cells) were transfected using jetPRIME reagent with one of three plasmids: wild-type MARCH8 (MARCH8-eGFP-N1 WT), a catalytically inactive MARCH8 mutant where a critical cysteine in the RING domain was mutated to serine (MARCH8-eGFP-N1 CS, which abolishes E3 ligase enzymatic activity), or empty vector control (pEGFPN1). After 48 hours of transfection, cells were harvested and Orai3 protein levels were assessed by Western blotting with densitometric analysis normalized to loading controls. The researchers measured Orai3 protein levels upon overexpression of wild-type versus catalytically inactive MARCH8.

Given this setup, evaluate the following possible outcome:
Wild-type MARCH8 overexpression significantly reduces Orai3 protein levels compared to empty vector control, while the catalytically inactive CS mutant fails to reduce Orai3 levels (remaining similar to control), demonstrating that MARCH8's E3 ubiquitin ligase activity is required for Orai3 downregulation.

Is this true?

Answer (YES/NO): YES